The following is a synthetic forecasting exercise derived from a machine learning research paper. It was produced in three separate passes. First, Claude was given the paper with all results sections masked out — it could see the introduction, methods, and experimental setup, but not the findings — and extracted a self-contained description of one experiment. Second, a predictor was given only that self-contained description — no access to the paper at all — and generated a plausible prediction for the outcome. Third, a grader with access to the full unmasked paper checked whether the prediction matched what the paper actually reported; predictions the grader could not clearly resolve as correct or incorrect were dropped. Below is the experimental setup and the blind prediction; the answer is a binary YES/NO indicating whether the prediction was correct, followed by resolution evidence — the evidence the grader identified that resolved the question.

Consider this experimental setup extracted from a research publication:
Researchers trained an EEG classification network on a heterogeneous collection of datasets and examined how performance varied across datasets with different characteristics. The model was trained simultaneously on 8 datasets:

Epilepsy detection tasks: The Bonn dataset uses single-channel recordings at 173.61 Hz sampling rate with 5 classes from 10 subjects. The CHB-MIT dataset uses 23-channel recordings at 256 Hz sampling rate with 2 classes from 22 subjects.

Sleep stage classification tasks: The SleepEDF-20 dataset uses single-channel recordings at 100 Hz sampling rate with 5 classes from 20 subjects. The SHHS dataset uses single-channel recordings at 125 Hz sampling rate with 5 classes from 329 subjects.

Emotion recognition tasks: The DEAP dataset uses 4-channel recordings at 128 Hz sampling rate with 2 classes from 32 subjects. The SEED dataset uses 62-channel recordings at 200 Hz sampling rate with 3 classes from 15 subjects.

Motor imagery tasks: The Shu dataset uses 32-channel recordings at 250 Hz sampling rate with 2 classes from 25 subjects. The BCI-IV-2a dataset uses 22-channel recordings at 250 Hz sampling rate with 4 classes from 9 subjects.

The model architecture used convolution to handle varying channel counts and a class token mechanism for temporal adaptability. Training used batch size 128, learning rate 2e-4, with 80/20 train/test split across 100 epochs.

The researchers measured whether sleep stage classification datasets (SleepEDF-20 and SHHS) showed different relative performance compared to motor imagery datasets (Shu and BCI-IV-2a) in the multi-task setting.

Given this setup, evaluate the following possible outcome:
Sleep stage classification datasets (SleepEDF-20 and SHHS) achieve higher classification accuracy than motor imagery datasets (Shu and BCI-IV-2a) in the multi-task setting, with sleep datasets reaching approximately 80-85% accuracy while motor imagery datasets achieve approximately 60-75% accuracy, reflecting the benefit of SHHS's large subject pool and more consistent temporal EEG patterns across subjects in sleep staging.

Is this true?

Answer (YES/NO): NO